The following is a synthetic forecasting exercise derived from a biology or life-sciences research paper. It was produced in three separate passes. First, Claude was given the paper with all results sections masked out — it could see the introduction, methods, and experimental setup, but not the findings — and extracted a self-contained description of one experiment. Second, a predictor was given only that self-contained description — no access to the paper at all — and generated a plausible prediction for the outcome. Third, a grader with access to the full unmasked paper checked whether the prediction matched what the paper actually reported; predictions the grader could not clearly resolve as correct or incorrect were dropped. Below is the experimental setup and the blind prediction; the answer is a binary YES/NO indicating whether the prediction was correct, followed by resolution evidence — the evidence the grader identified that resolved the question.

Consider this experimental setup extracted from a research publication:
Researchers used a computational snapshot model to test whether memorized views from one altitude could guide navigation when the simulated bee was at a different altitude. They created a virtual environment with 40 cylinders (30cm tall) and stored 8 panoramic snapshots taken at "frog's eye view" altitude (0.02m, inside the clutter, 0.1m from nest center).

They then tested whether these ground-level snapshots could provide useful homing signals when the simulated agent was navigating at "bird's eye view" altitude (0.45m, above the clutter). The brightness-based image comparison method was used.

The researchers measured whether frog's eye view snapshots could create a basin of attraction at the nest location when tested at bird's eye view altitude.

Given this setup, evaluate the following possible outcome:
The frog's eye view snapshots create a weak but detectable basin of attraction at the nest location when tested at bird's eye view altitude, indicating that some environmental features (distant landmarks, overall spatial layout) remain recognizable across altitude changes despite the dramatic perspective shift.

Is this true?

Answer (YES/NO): NO